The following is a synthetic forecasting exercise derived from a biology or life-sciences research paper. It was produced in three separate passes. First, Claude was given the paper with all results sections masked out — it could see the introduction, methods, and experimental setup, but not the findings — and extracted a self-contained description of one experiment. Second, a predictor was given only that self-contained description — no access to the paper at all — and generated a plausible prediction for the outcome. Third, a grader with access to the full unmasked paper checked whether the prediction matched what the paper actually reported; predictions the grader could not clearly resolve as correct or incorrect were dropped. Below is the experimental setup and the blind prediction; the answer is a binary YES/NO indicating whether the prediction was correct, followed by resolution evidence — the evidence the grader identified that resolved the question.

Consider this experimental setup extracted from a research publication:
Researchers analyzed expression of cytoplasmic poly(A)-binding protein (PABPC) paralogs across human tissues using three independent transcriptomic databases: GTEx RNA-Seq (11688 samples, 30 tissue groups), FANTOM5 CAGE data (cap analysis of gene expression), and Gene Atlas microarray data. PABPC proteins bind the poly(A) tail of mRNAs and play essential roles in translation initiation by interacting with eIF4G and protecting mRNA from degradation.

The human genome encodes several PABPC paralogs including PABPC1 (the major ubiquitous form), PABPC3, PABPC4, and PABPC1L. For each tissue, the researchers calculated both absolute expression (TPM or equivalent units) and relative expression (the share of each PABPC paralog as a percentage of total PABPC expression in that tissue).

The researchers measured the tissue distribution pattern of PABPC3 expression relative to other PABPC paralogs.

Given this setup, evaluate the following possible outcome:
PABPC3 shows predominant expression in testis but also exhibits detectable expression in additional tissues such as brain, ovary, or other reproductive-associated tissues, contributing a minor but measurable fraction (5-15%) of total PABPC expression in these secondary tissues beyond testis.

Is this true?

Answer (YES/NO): NO